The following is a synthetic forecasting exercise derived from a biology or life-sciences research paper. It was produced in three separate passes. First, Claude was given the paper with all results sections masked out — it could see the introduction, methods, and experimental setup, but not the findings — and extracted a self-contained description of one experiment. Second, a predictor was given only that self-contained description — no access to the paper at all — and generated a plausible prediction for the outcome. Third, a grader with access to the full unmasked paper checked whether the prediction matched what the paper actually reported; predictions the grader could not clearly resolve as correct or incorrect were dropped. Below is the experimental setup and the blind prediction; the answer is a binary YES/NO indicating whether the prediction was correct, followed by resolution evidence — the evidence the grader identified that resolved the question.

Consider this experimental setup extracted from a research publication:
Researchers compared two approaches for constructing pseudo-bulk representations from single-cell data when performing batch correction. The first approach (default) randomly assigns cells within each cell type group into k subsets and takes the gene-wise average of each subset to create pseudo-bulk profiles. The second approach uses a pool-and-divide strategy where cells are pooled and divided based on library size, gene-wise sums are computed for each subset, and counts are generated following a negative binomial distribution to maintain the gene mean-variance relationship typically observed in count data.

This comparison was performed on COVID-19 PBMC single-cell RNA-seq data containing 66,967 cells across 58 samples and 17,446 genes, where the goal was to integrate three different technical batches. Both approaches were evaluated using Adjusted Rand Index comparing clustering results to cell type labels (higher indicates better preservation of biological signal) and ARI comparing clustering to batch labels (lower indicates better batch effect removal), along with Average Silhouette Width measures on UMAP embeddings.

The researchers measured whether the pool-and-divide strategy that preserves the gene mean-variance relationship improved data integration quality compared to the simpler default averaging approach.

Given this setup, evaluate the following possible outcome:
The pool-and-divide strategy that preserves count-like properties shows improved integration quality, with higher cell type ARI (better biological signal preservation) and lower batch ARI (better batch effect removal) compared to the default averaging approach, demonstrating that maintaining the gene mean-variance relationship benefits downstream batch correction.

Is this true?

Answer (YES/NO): NO